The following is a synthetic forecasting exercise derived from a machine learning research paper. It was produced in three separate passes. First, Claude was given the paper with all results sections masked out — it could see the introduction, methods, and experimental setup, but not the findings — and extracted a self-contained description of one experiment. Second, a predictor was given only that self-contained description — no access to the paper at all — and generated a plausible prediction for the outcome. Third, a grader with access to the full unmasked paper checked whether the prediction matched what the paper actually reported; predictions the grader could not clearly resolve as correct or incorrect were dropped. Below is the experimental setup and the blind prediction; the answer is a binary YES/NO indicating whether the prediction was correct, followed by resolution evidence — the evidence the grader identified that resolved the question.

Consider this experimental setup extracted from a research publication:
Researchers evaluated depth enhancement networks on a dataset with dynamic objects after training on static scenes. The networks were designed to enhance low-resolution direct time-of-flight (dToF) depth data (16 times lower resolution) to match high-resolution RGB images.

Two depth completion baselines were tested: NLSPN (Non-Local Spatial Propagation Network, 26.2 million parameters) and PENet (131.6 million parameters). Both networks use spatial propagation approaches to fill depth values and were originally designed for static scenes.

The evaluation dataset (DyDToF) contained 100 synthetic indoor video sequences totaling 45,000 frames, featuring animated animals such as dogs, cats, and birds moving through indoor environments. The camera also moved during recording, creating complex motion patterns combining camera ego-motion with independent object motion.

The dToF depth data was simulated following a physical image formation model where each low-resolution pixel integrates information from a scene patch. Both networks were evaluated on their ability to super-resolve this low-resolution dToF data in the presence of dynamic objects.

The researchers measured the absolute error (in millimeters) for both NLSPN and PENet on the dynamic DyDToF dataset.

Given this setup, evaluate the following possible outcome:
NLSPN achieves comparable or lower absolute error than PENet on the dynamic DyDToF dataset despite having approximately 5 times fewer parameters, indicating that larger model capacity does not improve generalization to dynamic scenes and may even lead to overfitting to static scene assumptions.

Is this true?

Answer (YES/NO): NO